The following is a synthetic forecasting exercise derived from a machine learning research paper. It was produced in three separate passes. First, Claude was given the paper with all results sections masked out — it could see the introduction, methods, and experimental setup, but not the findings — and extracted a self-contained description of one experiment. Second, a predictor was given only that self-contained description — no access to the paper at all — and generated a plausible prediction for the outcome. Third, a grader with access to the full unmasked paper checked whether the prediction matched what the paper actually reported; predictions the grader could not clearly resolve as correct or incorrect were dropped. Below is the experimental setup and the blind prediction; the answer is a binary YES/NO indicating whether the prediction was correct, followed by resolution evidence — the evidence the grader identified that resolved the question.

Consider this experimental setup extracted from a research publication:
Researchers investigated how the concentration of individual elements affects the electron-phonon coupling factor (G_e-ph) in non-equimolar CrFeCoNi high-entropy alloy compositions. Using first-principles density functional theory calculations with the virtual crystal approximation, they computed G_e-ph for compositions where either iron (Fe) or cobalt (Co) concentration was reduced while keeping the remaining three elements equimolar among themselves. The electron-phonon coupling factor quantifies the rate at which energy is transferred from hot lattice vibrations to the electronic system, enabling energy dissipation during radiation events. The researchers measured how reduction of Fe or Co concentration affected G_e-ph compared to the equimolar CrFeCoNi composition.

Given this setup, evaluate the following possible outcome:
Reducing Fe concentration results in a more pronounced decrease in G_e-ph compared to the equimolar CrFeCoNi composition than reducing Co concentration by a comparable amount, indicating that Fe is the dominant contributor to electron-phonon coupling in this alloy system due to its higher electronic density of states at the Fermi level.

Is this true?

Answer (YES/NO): NO